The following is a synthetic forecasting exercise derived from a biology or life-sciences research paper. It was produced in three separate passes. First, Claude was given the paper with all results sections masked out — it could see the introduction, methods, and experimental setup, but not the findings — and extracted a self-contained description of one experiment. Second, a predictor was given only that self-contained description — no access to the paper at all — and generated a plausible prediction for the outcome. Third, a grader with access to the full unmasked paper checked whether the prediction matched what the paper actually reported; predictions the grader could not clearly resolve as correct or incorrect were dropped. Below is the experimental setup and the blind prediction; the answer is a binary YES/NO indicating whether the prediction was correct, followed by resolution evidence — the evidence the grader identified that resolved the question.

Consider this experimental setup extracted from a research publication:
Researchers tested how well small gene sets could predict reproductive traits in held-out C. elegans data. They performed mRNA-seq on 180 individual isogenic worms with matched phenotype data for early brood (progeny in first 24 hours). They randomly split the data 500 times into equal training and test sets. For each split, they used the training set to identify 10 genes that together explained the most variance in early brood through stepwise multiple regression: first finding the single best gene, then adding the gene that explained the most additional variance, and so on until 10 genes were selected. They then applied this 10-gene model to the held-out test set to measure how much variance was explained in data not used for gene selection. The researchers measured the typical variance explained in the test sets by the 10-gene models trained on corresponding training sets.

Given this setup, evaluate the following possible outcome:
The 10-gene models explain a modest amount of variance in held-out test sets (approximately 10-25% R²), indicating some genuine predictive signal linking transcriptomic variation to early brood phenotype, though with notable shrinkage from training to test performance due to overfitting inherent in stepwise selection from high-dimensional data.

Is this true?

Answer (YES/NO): NO